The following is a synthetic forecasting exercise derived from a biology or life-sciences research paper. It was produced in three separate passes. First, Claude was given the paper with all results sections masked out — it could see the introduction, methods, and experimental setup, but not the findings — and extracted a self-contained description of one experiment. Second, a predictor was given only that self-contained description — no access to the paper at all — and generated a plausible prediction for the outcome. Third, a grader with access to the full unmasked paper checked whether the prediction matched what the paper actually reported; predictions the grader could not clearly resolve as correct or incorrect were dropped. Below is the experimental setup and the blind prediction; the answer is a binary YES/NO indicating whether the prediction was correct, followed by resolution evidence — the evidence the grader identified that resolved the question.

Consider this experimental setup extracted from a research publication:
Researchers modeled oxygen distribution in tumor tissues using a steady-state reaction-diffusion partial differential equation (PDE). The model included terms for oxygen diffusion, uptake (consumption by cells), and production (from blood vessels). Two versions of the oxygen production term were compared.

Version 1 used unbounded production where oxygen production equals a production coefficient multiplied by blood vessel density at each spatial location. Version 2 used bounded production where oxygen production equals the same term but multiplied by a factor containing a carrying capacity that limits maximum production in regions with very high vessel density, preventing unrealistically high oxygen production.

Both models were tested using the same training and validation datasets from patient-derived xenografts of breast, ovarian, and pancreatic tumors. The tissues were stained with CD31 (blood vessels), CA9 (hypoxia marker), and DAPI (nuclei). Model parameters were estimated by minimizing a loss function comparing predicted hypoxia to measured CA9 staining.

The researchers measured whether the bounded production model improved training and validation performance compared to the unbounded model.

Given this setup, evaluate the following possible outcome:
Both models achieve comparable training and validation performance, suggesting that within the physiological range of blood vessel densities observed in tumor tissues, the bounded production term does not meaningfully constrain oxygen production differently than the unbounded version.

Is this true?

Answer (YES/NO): YES